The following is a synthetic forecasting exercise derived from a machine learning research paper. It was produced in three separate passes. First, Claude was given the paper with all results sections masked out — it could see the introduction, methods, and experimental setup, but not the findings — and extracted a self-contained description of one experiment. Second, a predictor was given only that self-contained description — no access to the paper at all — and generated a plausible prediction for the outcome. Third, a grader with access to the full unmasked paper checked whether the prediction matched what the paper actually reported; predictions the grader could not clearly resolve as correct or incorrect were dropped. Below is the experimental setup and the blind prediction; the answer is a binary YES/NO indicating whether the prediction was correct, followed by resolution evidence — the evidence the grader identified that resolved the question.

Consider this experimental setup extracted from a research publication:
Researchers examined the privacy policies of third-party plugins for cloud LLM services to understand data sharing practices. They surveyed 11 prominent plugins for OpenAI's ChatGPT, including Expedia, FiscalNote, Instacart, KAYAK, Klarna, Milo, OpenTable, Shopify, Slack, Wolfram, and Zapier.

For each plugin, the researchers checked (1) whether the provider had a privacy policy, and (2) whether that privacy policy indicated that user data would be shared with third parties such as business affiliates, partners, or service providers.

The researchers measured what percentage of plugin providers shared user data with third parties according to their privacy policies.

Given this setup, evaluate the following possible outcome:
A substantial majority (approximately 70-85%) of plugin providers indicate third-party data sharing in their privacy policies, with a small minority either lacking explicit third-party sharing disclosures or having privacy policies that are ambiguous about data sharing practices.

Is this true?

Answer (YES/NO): NO